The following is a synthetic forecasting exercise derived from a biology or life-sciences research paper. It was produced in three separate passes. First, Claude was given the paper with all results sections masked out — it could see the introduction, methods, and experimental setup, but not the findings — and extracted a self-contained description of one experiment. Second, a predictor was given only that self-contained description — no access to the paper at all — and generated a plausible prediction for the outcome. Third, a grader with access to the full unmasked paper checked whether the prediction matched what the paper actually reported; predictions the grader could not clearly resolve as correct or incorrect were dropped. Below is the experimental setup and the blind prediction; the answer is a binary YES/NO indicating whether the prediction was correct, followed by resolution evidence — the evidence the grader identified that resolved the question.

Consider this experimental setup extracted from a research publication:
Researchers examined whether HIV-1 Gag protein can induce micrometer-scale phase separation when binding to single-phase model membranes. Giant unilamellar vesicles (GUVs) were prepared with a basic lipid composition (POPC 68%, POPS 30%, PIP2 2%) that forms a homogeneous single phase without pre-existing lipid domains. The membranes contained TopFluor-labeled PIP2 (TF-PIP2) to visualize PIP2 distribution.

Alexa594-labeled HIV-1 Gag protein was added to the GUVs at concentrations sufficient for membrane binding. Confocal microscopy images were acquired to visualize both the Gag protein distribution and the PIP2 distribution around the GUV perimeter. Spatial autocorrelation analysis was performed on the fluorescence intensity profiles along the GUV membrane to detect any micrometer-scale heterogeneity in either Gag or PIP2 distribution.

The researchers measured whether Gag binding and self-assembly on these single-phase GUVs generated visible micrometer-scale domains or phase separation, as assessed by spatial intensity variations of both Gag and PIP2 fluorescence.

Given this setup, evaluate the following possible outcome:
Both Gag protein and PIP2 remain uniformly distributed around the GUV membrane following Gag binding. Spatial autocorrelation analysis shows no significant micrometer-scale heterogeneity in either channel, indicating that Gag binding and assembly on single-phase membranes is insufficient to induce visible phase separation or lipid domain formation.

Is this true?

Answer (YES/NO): YES